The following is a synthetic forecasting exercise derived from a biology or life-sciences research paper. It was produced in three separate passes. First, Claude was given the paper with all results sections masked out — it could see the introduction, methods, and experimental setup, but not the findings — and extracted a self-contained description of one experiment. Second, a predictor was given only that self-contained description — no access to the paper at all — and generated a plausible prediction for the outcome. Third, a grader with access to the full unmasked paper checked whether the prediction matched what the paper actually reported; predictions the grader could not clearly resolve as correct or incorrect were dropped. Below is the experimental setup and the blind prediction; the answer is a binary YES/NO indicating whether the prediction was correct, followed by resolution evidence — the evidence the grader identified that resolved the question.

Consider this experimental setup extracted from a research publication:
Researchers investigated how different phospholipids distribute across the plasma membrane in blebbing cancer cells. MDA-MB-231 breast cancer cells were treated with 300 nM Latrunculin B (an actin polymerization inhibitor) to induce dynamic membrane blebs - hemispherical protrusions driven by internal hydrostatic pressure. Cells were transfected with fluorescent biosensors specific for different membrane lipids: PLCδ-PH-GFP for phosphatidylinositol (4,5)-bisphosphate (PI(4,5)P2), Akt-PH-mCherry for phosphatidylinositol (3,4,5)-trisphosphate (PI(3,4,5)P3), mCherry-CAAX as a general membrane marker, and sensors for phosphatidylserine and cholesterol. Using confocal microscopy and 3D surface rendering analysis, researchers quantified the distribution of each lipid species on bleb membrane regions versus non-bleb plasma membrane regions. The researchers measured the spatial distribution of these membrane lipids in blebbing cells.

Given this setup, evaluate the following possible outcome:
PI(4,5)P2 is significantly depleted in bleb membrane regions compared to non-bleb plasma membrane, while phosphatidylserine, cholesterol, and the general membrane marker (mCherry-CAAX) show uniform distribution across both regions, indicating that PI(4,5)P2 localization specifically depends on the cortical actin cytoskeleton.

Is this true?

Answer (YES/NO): NO